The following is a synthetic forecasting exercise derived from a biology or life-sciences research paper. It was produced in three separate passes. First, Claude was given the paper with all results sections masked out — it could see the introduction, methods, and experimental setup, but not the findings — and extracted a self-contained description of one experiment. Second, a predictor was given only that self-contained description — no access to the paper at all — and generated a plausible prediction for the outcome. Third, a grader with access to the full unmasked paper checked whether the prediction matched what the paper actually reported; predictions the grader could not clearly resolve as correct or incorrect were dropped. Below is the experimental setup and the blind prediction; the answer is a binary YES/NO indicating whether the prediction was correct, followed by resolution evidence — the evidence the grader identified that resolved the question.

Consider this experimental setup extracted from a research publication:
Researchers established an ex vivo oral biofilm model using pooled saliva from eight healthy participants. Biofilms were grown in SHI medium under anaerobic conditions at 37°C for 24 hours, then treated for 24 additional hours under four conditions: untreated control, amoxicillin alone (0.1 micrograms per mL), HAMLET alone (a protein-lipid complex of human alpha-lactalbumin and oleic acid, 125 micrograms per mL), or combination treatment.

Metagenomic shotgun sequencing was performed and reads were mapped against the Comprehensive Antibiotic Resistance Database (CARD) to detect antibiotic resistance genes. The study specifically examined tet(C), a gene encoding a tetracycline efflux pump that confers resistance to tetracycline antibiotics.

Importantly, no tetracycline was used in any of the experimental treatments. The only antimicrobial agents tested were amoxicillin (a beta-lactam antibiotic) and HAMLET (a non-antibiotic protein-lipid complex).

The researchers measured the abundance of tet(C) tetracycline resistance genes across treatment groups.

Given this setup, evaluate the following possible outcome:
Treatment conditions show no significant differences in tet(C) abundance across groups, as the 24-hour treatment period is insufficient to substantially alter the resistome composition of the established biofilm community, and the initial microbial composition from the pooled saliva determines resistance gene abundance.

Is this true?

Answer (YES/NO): NO